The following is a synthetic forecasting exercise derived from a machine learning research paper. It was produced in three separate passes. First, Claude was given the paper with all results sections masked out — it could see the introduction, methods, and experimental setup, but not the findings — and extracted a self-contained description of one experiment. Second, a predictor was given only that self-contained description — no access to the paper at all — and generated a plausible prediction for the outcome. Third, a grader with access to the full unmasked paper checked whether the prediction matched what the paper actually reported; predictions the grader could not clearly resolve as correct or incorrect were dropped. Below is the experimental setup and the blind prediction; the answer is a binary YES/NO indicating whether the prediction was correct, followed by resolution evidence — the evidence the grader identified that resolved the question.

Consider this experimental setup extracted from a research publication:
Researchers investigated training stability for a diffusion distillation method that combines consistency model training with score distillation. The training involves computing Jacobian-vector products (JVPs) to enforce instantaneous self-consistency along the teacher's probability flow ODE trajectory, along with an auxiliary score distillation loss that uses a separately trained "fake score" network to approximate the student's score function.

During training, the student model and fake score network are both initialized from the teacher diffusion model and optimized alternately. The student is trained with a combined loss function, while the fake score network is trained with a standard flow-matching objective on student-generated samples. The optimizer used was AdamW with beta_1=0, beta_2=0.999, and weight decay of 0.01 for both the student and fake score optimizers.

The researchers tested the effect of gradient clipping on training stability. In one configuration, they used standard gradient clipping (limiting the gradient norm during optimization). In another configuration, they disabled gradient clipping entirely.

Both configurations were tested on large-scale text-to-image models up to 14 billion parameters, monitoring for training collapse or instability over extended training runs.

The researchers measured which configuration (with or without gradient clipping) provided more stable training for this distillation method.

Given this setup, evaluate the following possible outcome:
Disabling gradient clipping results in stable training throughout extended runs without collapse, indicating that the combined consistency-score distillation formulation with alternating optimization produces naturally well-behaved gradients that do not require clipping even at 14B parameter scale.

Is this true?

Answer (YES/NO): YES